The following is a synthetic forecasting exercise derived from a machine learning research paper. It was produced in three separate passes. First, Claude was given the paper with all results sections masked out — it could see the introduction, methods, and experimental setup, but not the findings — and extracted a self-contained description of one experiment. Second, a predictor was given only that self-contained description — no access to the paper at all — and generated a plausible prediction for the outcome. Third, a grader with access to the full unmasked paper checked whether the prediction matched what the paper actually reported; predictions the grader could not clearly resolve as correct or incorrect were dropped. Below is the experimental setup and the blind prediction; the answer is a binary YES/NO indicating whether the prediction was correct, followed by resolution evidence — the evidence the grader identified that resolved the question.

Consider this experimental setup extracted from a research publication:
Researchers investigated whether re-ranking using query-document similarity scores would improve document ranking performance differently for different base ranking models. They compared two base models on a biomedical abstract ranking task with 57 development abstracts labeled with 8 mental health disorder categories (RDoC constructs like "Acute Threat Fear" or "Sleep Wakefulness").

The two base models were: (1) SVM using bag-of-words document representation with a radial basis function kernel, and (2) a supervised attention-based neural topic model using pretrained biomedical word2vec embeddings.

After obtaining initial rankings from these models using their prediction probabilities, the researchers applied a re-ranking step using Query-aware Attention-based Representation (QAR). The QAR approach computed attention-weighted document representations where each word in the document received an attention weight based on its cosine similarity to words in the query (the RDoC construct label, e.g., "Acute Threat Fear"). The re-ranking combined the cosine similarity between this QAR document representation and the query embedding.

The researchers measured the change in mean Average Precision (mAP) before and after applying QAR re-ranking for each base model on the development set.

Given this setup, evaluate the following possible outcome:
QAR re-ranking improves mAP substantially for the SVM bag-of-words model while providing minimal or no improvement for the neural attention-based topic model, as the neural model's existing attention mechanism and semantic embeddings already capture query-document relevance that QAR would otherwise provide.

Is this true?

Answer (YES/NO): NO